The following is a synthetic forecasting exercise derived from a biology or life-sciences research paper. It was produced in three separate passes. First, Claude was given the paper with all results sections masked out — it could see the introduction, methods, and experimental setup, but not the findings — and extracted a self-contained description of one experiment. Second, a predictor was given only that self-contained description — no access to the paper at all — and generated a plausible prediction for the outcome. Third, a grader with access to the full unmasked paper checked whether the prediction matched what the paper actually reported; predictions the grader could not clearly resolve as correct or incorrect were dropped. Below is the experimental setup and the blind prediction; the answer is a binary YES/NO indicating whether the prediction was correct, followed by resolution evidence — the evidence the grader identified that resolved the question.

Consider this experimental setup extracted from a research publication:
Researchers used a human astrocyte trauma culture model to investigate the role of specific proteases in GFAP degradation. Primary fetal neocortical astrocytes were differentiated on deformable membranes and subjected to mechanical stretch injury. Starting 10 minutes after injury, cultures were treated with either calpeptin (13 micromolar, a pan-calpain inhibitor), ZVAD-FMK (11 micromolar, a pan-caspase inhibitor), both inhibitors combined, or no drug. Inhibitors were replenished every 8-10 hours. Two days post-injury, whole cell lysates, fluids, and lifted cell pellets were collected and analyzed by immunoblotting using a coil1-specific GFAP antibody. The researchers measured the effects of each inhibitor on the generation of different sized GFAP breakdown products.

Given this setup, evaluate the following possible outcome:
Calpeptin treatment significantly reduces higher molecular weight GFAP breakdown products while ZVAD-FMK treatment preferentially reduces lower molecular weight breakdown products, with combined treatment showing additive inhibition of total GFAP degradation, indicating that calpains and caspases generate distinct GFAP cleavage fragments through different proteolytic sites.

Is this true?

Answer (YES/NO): NO